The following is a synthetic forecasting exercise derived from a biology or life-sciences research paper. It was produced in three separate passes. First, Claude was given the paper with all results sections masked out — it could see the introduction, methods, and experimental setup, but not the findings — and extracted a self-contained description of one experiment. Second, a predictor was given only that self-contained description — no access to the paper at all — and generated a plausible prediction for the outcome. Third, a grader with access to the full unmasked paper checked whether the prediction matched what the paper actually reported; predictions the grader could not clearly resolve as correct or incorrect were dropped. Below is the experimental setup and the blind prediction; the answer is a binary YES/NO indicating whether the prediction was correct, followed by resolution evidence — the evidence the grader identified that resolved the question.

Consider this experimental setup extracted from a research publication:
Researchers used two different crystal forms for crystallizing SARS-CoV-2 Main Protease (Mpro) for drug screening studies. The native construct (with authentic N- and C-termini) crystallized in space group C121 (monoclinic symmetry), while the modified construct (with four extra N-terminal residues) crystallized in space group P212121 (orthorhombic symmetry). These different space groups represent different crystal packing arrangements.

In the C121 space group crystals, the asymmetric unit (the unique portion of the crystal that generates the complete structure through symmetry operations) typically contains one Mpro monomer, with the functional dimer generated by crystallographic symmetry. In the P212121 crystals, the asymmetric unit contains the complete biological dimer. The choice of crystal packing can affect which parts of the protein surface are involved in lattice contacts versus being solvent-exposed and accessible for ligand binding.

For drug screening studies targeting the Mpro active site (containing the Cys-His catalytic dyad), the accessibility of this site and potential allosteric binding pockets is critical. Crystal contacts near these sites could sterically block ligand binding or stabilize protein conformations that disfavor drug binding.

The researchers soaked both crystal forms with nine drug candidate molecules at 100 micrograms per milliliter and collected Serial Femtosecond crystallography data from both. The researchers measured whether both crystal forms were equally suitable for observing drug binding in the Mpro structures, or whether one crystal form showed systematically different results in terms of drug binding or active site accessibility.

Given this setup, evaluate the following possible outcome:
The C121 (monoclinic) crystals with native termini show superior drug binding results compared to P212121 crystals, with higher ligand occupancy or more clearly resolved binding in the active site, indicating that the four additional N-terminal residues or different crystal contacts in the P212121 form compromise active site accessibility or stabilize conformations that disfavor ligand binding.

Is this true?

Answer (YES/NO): NO